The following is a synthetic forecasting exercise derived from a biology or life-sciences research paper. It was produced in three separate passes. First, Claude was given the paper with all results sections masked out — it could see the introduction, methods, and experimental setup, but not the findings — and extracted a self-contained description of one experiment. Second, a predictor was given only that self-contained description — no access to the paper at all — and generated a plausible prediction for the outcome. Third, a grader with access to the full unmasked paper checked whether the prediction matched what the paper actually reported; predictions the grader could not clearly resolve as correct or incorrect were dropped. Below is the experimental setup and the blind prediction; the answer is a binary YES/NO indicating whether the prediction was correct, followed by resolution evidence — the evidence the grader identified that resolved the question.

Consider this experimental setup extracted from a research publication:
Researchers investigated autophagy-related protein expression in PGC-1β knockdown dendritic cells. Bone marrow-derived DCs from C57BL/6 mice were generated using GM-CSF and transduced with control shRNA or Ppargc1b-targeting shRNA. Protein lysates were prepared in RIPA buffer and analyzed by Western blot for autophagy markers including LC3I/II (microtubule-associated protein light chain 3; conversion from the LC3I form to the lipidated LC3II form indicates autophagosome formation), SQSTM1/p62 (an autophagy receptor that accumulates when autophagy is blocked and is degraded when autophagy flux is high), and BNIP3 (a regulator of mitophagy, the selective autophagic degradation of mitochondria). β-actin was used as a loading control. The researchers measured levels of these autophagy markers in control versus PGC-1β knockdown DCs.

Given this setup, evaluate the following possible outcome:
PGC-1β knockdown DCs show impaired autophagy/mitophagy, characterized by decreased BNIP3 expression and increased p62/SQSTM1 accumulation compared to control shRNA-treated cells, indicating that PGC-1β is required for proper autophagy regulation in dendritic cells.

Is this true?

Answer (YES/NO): NO